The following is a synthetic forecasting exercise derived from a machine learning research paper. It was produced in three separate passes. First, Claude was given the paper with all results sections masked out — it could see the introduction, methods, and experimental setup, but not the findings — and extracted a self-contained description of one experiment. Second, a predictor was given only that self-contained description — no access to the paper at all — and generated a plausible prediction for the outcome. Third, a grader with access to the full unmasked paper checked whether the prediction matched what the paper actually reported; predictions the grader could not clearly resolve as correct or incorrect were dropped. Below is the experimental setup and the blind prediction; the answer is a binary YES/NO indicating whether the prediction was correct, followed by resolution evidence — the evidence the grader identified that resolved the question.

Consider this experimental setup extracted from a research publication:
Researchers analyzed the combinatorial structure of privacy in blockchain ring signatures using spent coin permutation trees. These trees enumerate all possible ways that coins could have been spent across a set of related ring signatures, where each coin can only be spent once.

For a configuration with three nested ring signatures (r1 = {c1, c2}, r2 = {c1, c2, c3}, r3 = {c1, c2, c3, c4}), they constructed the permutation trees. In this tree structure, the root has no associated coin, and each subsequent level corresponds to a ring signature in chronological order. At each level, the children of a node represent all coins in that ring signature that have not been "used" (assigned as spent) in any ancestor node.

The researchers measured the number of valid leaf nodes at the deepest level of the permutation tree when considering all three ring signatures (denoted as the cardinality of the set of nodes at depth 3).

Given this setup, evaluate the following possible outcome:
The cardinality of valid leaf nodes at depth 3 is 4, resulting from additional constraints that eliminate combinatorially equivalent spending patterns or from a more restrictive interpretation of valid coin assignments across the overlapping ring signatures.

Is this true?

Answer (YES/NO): NO